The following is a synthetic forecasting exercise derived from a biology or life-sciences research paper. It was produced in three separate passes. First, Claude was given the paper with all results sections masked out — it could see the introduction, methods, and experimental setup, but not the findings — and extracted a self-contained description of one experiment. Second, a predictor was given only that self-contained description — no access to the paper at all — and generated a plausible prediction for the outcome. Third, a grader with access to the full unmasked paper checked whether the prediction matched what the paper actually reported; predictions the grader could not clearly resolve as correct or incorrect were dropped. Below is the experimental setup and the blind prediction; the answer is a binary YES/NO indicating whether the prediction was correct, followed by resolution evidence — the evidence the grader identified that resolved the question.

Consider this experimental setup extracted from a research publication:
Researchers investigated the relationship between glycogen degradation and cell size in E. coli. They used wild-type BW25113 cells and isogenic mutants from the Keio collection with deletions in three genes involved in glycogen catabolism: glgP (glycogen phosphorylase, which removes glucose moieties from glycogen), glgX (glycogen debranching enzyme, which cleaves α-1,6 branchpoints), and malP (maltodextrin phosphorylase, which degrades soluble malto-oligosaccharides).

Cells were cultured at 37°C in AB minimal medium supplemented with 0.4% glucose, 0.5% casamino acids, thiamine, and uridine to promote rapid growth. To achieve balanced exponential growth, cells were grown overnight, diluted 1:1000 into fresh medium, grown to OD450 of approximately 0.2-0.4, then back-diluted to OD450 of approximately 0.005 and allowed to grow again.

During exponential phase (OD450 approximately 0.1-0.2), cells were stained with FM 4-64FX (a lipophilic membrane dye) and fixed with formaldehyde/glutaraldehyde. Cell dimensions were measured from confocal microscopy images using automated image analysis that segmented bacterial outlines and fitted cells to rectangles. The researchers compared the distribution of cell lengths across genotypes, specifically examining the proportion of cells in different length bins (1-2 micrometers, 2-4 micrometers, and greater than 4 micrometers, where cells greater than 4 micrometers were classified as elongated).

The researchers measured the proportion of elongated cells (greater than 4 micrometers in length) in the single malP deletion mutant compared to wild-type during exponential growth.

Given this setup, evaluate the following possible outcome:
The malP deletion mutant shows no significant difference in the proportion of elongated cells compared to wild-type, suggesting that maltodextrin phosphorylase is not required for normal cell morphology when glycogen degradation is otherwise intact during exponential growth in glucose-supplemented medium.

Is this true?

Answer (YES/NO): NO